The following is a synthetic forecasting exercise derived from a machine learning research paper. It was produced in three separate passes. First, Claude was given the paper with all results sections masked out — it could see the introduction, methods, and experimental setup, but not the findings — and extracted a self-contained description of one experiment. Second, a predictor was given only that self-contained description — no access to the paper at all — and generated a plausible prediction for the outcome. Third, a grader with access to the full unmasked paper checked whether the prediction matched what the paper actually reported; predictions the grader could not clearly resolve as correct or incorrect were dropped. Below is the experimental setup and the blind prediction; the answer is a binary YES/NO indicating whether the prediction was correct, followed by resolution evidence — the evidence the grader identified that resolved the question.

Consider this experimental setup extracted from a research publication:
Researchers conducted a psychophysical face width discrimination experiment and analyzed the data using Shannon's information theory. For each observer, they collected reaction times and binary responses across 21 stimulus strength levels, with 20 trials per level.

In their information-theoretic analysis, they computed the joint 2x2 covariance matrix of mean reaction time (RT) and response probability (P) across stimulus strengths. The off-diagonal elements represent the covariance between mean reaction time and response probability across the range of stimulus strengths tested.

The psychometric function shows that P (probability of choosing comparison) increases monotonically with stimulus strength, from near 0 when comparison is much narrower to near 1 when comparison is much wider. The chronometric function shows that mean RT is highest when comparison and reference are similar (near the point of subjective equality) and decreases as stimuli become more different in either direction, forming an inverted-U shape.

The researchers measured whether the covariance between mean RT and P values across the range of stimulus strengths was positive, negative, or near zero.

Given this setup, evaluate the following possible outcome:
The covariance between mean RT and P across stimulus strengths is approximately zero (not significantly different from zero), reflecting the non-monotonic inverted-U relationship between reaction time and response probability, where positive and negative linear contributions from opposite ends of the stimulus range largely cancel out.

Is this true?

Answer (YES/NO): NO